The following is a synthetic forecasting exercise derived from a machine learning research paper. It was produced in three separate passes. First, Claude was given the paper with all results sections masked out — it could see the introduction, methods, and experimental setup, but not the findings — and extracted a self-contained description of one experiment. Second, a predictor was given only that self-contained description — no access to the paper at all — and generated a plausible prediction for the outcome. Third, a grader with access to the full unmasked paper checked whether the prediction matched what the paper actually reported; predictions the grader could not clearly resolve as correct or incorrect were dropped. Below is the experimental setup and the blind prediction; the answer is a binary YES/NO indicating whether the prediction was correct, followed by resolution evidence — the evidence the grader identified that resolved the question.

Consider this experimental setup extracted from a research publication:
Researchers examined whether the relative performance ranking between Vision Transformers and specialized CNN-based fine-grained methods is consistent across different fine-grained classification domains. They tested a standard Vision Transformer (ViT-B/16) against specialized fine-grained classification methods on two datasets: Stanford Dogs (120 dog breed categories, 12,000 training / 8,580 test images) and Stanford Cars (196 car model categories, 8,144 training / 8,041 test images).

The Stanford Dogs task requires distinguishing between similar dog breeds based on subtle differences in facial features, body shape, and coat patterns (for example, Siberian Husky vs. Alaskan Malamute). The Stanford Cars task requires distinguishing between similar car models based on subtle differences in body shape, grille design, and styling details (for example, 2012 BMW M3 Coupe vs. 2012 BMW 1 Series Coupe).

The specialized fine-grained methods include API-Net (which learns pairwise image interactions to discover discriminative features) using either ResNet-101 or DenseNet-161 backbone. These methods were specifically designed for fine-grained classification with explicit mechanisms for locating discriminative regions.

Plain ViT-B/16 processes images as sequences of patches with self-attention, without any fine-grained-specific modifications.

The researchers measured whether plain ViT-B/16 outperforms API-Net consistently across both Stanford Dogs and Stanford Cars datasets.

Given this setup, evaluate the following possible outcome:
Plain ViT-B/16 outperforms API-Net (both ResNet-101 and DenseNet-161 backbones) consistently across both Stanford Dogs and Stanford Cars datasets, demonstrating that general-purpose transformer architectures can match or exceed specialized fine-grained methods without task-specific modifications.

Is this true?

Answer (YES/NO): NO